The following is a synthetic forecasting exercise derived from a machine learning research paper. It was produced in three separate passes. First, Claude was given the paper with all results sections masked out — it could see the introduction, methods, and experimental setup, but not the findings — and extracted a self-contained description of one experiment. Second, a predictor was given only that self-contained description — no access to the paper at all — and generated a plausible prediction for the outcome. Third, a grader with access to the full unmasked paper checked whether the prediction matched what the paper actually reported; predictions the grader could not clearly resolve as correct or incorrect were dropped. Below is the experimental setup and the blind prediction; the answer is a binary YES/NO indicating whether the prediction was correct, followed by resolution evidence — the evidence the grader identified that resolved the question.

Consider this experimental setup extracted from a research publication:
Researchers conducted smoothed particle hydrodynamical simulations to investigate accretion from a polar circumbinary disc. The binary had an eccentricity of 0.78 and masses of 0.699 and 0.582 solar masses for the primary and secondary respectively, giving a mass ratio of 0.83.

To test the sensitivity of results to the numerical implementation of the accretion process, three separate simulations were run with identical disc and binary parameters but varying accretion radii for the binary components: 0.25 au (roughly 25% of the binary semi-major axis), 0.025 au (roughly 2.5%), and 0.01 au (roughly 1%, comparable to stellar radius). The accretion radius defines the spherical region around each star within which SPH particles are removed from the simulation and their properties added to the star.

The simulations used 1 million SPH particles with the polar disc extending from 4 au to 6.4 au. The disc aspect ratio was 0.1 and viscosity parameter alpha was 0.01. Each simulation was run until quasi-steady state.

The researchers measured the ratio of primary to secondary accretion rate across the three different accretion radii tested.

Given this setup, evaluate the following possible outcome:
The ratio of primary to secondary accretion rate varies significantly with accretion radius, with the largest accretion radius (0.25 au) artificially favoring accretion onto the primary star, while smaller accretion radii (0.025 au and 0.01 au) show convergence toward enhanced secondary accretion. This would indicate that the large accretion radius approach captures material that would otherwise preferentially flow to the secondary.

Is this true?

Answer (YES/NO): NO